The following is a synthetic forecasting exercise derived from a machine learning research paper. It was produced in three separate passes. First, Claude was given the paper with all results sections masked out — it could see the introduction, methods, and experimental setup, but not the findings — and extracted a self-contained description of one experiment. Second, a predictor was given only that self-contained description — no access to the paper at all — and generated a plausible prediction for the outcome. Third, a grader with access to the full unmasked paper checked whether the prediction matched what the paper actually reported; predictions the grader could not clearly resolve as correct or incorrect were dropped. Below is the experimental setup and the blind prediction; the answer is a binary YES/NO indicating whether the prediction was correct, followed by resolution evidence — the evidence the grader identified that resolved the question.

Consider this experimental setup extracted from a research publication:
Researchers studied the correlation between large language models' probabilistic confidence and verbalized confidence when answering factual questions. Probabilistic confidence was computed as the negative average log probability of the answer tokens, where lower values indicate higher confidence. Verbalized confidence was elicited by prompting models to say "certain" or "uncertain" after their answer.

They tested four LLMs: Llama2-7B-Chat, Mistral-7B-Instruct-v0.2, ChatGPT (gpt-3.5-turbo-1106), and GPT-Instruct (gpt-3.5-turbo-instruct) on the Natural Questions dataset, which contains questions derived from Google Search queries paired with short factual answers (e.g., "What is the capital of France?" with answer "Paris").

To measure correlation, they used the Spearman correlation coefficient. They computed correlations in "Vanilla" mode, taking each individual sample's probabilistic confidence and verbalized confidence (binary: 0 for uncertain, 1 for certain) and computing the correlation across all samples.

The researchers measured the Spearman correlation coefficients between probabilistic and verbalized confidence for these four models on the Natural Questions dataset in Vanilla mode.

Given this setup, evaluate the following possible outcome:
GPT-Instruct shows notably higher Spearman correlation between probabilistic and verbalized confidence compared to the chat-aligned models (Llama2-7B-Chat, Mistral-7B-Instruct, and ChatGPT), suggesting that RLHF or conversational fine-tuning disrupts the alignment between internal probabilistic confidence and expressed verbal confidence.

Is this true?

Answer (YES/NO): NO